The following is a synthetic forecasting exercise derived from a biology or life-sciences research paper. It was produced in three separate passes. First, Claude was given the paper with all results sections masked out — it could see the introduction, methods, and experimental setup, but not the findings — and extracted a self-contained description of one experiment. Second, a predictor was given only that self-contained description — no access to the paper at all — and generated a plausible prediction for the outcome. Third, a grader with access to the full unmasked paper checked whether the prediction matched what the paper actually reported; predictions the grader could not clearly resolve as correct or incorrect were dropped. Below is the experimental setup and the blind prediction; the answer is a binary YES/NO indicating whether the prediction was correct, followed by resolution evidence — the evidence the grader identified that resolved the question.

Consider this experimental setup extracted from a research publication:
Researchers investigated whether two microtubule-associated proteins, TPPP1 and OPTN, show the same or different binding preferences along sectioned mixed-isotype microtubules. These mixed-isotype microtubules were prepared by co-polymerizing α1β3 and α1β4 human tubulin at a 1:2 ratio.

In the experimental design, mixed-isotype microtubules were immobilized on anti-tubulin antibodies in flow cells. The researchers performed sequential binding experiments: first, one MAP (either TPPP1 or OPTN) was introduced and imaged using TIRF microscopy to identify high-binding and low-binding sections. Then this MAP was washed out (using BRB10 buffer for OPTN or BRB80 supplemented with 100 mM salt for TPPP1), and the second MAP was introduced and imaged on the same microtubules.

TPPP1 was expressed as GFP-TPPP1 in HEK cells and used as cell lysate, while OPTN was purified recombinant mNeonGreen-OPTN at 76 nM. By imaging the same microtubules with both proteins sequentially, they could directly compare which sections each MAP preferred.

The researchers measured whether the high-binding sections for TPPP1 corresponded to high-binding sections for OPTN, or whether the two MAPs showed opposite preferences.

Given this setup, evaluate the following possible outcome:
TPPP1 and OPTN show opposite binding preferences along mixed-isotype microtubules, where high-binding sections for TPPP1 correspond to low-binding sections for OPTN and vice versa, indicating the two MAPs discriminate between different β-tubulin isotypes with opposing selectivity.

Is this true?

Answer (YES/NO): NO